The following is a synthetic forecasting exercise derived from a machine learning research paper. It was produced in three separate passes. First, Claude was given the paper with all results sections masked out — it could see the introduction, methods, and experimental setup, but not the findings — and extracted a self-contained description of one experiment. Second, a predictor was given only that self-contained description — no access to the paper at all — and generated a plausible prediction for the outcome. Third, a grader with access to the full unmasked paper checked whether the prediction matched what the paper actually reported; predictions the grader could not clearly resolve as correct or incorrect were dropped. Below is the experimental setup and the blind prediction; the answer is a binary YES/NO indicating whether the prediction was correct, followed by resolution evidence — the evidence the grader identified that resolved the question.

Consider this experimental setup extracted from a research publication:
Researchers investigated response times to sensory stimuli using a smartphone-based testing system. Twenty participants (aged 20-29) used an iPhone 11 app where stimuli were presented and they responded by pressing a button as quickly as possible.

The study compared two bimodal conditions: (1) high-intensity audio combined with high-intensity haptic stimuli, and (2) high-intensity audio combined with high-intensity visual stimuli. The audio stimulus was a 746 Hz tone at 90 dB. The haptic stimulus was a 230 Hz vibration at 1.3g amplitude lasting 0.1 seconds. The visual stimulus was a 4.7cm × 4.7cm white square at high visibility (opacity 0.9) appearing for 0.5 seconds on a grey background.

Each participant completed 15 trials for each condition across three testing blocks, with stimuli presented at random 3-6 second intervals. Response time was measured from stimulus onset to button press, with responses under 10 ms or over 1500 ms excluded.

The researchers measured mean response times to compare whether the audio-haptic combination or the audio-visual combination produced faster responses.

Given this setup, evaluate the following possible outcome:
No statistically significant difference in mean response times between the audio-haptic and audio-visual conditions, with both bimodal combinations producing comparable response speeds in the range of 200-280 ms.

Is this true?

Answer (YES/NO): NO